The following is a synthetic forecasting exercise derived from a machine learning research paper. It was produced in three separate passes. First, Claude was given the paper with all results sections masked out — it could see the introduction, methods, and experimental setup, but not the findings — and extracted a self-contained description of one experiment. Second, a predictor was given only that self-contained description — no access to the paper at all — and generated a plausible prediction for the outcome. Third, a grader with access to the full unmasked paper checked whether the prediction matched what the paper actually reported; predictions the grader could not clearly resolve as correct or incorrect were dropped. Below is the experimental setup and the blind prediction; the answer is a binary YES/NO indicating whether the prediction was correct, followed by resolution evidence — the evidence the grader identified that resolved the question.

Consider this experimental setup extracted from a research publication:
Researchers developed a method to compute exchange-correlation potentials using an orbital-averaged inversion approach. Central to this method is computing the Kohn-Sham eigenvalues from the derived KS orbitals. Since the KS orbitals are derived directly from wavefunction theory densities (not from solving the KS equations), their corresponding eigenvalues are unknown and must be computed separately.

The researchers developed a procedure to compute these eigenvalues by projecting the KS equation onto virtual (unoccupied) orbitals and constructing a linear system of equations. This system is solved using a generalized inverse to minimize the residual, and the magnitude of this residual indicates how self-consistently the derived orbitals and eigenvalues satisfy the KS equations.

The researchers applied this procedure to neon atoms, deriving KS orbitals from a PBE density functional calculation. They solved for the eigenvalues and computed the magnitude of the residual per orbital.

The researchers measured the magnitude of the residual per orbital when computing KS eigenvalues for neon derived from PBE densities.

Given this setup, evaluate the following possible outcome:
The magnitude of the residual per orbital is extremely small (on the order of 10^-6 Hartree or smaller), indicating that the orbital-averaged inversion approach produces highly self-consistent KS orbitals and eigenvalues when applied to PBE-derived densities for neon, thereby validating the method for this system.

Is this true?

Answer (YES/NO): NO